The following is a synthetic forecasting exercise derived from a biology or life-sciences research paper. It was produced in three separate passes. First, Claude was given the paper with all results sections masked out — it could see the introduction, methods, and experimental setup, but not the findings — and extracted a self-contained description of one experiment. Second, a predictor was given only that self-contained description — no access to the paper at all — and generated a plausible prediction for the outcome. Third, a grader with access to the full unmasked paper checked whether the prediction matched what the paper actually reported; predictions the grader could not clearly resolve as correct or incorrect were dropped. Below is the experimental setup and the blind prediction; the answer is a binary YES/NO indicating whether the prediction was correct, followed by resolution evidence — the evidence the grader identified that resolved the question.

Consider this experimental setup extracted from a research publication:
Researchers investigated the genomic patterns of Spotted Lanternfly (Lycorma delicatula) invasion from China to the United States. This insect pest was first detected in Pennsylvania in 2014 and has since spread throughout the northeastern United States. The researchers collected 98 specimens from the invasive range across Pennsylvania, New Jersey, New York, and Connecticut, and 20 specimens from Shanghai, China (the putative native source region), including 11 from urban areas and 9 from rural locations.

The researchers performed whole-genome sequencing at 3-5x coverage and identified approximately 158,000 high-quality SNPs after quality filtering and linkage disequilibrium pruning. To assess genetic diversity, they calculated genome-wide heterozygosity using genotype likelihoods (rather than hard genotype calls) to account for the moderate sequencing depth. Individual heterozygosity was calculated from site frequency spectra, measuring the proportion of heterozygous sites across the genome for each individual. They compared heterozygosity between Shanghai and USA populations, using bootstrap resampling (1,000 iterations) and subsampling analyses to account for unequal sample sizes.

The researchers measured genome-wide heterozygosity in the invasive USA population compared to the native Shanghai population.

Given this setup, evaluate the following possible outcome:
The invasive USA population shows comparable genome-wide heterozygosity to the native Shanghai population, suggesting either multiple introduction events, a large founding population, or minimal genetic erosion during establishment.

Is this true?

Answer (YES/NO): NO